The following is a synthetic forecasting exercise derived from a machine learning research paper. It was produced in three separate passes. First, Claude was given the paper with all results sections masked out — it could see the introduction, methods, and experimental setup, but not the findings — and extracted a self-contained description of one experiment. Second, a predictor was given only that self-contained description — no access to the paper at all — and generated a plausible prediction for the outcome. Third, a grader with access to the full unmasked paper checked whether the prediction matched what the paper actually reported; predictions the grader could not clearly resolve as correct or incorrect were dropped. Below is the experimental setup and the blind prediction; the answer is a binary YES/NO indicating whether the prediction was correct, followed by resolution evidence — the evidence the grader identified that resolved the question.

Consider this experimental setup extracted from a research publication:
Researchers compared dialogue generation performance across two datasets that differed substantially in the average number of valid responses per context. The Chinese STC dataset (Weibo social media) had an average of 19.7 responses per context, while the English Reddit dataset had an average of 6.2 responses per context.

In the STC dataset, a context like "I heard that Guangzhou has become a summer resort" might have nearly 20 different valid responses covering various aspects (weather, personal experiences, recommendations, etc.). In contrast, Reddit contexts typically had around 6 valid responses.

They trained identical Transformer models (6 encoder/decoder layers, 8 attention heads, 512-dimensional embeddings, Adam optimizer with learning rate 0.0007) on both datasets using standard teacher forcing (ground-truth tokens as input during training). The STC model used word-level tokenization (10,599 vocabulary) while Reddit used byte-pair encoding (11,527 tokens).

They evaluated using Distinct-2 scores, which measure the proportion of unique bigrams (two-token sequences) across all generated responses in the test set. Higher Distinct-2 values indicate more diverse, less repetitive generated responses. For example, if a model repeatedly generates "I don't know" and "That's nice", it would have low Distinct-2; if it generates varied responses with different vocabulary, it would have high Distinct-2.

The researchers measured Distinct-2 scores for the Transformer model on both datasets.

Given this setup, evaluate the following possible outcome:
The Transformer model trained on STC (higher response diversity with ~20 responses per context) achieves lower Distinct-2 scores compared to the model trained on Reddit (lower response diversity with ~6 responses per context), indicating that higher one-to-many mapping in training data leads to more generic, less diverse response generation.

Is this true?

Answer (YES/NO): YES